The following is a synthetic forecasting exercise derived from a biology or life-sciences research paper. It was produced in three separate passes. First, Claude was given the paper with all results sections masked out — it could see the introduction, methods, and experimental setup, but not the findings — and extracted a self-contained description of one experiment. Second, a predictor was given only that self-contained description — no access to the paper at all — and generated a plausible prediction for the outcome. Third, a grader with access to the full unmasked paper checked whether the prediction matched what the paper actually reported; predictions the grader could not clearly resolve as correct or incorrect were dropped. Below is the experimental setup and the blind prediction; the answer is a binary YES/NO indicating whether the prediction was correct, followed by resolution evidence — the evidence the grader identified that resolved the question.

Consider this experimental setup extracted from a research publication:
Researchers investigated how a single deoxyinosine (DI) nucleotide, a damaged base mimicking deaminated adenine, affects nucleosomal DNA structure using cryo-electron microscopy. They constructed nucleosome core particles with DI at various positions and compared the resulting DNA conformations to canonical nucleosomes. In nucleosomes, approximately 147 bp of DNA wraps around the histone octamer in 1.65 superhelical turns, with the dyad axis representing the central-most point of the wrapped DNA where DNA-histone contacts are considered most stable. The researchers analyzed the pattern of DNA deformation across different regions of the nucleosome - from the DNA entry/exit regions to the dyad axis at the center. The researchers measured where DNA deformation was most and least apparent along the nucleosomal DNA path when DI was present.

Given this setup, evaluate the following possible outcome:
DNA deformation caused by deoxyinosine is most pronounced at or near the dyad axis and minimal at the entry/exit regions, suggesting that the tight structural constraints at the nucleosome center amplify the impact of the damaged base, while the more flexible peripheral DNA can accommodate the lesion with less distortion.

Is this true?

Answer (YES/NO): NO